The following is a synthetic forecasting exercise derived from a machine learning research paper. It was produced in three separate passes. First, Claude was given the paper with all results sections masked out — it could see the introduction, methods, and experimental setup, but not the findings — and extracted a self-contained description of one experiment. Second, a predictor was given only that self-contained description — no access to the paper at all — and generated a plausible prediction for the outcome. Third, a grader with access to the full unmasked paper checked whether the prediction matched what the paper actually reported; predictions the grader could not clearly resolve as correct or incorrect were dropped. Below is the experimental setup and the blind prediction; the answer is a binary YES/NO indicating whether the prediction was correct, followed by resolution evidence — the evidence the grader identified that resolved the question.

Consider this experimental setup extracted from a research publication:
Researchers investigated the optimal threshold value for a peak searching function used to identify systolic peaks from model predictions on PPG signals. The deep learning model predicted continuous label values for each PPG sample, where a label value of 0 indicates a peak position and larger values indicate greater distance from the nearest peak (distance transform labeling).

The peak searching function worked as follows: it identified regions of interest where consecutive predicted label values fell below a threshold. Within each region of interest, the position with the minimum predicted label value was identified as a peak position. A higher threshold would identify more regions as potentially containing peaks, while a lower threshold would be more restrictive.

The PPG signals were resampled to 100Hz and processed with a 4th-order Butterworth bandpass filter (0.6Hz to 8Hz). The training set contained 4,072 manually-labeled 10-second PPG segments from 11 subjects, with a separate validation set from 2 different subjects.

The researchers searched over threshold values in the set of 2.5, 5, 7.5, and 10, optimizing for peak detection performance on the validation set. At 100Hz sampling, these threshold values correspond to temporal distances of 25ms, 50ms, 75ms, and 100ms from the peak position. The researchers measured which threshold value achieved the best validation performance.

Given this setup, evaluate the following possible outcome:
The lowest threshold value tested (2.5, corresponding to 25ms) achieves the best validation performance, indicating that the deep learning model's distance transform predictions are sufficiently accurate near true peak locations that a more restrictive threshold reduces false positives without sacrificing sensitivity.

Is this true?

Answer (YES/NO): NO